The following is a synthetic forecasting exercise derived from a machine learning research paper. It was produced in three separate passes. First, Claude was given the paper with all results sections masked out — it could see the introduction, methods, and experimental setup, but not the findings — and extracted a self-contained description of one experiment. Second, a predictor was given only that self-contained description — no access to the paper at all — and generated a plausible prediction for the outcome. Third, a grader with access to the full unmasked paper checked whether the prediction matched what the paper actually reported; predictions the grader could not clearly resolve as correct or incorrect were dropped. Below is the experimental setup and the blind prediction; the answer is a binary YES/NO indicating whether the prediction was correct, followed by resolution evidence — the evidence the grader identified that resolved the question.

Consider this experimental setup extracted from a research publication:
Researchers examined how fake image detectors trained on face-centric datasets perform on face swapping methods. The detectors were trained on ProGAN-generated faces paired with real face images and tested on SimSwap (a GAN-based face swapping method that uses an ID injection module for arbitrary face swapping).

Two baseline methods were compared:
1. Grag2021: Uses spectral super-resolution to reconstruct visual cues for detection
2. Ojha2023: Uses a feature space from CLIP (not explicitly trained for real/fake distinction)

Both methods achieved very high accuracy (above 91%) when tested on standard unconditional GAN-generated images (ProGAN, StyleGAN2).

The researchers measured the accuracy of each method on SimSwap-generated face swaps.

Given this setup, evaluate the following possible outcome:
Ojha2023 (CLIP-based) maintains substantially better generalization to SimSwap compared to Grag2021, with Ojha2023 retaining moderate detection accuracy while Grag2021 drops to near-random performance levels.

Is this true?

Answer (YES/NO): YES